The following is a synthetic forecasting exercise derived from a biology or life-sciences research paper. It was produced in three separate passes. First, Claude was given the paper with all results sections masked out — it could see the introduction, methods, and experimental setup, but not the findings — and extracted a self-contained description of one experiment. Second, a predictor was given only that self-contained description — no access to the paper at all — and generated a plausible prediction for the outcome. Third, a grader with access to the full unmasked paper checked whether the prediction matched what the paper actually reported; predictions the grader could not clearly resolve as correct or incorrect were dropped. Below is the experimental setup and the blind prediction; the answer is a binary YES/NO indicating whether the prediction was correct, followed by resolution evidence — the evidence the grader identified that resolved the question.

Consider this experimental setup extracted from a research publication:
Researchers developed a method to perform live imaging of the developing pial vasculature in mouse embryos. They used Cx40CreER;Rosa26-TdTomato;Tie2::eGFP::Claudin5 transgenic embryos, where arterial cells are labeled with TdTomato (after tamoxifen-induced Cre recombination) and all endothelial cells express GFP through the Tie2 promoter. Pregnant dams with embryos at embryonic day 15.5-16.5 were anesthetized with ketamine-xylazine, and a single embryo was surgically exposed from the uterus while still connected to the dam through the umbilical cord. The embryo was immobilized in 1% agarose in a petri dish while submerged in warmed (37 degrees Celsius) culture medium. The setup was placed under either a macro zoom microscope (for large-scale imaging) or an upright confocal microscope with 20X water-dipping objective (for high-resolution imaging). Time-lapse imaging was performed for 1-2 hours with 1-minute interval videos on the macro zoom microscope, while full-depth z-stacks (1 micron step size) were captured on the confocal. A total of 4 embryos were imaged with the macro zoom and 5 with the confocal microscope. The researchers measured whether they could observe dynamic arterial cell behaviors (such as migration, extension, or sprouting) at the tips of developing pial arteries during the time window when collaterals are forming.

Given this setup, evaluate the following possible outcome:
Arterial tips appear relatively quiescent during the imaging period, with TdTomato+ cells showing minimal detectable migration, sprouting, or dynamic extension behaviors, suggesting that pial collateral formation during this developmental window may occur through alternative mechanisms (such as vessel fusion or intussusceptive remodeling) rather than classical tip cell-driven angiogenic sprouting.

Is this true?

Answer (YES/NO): NO